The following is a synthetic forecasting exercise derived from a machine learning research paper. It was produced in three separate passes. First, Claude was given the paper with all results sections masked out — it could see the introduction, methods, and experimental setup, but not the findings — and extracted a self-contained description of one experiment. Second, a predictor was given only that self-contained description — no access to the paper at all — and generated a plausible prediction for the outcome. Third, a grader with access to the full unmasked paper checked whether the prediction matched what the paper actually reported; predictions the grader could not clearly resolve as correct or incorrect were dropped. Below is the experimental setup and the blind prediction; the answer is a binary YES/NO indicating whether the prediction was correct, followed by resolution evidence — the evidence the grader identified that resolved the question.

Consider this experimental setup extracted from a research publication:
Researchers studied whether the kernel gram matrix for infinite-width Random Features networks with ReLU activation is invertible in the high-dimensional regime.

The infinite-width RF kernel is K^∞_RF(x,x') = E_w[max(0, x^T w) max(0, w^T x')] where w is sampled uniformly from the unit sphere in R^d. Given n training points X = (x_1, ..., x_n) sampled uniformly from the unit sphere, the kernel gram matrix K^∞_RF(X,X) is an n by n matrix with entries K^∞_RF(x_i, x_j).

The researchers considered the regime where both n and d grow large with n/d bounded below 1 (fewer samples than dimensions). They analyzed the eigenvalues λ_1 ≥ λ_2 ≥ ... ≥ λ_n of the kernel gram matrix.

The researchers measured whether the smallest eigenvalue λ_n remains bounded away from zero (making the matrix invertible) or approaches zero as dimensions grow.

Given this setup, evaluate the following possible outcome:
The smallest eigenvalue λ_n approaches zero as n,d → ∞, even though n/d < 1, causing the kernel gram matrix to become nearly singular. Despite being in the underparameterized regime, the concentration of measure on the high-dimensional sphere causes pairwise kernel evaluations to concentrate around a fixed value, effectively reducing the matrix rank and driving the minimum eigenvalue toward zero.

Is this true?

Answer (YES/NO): NO